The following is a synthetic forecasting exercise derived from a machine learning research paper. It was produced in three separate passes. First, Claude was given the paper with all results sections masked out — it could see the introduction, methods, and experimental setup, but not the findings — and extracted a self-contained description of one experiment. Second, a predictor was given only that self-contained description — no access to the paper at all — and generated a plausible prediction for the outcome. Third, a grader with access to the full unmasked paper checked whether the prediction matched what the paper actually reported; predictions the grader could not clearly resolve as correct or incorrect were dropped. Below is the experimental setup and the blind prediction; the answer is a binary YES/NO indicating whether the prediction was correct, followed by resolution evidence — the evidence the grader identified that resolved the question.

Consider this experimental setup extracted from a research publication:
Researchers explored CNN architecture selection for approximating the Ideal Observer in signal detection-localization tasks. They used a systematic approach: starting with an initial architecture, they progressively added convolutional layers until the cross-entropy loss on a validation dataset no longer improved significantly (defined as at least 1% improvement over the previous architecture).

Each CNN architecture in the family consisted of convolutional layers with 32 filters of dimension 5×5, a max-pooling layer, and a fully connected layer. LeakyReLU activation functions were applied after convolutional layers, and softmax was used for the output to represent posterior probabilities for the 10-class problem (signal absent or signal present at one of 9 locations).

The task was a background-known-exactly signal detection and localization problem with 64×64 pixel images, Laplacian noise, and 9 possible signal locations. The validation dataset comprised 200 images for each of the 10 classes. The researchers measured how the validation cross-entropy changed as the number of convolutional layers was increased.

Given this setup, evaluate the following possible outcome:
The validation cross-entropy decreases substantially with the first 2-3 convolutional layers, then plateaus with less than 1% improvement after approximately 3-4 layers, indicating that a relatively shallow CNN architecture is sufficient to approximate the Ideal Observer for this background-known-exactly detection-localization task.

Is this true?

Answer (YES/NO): NO